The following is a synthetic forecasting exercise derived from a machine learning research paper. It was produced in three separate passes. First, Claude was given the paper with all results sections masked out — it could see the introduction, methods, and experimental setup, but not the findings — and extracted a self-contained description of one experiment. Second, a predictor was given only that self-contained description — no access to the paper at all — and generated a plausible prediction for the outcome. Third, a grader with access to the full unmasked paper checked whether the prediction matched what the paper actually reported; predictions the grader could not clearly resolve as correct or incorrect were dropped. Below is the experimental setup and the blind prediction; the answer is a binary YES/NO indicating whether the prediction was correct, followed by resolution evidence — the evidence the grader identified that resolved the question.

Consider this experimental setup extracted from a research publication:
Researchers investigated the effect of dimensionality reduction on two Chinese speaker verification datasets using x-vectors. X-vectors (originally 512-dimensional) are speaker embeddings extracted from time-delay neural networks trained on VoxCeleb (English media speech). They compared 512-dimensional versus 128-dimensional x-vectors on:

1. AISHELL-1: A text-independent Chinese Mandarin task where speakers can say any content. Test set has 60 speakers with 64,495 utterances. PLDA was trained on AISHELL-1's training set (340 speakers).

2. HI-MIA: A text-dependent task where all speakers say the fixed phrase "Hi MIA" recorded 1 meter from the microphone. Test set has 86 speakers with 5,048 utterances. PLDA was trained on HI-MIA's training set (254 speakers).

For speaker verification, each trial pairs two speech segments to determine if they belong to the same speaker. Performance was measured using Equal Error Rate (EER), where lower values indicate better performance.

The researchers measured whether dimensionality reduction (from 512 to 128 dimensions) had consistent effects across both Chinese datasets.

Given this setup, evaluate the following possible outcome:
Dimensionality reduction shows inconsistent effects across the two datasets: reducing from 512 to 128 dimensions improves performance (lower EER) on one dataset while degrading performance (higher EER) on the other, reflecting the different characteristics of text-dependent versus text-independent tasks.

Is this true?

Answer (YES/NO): NO